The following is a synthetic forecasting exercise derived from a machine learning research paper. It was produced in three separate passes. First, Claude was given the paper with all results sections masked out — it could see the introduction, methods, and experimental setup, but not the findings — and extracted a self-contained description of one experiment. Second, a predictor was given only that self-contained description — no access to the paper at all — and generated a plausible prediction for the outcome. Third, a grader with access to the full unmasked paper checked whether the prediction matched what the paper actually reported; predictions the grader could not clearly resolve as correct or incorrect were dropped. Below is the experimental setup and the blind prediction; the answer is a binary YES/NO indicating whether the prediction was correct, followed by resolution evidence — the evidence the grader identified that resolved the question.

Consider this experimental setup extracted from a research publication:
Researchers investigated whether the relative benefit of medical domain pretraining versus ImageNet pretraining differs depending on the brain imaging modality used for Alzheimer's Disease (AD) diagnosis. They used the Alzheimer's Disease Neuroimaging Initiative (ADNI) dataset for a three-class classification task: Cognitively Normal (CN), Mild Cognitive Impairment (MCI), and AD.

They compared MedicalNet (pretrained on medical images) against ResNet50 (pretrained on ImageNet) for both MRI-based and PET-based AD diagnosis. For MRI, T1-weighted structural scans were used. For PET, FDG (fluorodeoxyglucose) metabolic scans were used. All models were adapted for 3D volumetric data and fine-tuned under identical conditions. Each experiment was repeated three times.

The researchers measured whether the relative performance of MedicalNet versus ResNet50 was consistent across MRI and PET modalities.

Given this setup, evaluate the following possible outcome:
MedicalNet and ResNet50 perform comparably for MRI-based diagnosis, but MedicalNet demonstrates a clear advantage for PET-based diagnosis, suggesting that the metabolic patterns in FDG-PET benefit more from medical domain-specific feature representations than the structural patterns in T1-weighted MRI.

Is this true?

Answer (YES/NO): NO